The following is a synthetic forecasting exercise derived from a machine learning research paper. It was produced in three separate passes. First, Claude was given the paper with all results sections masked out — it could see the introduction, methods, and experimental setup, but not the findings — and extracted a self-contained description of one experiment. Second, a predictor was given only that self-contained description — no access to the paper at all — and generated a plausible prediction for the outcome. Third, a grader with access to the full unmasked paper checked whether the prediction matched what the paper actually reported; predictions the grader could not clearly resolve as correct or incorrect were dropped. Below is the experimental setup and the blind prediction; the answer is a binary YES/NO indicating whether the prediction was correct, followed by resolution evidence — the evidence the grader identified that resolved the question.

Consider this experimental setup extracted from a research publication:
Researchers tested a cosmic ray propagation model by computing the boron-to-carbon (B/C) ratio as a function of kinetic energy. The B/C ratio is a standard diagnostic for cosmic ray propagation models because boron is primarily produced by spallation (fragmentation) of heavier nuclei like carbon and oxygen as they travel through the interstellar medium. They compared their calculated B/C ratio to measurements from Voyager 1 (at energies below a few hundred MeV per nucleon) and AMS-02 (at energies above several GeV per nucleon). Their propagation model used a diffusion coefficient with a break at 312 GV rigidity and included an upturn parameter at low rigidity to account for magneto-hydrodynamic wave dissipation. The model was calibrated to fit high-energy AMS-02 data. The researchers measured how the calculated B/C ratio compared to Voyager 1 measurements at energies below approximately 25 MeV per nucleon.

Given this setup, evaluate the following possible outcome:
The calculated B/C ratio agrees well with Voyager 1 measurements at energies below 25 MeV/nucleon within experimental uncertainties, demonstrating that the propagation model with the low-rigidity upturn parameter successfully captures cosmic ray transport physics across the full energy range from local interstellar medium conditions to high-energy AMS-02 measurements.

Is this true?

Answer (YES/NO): NO